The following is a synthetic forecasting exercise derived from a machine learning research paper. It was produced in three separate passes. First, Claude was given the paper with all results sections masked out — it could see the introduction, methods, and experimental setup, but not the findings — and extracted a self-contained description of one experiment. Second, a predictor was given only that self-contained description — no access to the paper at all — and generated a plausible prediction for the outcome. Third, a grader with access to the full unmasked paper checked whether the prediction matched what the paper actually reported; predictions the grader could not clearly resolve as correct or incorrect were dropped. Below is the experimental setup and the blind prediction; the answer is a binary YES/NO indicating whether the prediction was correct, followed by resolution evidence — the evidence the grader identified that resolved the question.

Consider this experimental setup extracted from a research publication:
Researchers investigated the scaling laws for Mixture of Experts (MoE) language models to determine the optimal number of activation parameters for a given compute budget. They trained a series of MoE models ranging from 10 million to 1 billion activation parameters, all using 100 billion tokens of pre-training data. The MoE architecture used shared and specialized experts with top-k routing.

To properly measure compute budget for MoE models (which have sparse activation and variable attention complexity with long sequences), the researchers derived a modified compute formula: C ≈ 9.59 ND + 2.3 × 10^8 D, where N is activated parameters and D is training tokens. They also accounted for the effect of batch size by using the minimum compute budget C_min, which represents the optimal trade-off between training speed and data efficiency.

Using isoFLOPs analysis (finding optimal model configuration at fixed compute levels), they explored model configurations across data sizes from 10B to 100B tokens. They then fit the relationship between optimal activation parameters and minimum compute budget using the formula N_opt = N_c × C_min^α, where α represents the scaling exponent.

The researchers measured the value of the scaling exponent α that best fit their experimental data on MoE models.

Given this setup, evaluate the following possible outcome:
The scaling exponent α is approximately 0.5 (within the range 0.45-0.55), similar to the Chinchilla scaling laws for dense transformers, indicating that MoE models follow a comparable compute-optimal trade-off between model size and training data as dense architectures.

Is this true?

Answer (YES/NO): YES